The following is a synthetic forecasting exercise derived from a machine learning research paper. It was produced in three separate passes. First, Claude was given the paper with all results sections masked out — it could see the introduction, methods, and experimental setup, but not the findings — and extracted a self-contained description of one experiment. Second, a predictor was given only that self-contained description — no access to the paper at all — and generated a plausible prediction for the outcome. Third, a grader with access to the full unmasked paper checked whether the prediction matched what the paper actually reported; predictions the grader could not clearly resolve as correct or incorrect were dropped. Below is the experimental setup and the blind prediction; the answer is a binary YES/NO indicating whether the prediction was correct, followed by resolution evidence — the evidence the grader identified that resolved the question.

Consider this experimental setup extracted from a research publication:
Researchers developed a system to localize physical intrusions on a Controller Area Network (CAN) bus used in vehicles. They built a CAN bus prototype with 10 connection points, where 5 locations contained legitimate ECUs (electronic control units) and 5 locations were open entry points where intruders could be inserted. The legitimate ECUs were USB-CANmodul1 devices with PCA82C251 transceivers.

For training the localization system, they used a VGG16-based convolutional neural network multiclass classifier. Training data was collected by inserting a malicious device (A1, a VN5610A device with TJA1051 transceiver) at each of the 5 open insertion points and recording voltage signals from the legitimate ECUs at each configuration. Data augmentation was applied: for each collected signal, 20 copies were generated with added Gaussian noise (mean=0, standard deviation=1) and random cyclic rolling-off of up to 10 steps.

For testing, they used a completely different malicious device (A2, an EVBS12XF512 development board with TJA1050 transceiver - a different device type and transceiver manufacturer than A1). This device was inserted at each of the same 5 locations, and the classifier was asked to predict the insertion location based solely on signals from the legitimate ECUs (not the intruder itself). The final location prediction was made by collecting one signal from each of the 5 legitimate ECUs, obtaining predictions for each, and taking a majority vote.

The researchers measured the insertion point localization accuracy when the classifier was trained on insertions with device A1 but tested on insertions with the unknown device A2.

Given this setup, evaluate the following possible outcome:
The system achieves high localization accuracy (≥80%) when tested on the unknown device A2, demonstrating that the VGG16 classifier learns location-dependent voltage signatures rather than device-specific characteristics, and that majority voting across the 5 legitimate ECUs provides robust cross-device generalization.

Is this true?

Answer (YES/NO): YES